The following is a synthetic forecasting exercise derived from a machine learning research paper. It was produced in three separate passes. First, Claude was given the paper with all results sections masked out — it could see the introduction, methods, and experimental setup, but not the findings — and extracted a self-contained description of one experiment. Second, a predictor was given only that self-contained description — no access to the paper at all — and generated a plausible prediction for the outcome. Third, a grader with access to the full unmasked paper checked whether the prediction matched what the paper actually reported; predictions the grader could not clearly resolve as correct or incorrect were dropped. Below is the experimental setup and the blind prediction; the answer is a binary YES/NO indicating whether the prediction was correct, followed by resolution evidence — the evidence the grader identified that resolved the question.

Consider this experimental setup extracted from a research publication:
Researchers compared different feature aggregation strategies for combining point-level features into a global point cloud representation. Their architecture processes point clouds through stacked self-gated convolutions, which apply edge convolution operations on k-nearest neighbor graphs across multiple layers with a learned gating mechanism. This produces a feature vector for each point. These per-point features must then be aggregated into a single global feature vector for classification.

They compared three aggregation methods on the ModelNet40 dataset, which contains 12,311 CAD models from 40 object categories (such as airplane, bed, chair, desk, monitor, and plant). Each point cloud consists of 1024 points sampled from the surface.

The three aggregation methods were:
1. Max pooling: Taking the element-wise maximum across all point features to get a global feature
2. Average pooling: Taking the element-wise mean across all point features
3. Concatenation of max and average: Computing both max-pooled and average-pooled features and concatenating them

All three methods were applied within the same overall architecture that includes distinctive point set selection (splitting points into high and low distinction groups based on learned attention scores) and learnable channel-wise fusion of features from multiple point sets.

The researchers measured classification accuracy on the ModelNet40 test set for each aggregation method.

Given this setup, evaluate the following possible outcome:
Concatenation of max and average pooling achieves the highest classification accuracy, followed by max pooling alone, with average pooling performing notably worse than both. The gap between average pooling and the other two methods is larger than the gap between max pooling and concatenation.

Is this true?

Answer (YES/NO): NO